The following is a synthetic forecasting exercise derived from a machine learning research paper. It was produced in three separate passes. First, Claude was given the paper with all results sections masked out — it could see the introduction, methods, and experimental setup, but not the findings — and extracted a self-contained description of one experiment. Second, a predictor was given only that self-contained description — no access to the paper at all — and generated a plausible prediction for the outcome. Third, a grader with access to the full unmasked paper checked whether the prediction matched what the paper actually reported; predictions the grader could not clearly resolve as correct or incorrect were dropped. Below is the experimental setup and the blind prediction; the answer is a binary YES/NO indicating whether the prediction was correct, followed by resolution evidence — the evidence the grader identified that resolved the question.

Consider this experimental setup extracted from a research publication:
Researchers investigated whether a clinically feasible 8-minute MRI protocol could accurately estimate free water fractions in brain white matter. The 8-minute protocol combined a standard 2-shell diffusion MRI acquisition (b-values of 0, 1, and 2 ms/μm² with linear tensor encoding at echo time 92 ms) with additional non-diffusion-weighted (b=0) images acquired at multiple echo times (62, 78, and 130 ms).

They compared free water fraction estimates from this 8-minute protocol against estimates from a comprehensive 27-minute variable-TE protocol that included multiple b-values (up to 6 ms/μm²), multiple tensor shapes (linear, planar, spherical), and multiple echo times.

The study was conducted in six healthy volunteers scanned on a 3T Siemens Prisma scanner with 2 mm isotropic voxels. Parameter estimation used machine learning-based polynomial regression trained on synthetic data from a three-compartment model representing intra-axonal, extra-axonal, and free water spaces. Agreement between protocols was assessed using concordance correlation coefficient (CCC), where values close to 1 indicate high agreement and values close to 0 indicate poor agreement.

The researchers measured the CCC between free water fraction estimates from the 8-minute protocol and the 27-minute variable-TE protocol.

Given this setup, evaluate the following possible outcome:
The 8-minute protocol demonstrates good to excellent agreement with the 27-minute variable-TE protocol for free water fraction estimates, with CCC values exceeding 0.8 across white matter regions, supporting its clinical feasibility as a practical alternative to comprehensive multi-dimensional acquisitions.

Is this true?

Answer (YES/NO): NO